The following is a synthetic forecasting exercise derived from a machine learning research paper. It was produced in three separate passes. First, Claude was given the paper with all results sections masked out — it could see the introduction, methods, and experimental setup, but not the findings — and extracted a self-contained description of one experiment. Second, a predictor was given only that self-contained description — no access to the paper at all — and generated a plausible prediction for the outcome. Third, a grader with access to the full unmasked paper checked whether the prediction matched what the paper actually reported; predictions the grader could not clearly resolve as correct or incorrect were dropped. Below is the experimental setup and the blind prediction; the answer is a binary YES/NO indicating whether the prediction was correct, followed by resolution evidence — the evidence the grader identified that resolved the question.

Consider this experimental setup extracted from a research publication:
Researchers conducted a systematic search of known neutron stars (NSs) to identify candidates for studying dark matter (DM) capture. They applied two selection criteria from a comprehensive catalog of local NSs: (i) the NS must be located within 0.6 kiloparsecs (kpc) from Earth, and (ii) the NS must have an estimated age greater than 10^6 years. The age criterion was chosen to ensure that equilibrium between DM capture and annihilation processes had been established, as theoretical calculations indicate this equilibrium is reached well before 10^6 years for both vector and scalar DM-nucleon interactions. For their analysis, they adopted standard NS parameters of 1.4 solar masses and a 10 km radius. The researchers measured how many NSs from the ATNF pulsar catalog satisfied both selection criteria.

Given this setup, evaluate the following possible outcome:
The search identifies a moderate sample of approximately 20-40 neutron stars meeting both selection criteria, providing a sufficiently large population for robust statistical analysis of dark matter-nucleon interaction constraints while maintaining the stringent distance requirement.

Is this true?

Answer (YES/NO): NO